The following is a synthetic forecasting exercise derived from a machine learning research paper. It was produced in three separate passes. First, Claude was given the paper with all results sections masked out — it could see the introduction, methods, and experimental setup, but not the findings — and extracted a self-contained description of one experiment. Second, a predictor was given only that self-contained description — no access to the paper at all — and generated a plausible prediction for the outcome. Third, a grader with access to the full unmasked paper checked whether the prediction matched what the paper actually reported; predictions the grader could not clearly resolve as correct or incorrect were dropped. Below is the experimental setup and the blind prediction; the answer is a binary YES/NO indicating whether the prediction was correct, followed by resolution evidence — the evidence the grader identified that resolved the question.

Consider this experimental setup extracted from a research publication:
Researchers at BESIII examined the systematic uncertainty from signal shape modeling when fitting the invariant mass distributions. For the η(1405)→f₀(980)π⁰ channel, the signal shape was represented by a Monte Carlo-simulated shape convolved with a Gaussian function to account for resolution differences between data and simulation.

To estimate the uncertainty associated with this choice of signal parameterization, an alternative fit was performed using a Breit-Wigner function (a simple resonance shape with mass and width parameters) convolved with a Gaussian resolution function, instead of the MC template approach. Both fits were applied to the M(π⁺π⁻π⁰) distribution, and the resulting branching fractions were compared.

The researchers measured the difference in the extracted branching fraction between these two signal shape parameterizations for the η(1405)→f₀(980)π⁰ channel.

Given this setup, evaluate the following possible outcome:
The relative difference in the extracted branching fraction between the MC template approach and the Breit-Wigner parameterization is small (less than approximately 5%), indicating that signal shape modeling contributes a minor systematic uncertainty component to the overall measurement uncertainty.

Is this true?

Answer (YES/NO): YES